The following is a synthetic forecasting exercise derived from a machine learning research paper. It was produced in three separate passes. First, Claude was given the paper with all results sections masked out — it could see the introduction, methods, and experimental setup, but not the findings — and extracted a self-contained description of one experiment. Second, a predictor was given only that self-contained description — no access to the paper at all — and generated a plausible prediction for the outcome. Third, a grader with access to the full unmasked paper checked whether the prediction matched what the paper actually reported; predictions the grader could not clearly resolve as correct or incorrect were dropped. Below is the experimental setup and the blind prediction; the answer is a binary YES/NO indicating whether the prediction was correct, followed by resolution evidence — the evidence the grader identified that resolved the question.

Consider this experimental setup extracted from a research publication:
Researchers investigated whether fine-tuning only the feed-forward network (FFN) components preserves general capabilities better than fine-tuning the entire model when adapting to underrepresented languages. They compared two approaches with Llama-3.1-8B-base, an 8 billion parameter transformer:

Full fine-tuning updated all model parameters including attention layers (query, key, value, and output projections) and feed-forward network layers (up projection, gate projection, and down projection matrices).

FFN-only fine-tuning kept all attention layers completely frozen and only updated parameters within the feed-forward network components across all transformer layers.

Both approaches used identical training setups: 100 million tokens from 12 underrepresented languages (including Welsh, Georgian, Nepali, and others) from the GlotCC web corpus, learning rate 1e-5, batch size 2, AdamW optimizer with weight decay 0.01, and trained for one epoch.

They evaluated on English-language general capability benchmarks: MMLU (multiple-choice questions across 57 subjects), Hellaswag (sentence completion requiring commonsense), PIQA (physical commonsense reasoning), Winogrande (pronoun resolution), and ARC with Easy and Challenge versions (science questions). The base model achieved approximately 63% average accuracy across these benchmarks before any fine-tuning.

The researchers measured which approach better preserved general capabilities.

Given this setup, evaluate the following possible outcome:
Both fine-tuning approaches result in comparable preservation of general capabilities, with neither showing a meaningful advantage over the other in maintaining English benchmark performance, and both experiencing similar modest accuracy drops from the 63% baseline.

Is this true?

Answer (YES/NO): NO